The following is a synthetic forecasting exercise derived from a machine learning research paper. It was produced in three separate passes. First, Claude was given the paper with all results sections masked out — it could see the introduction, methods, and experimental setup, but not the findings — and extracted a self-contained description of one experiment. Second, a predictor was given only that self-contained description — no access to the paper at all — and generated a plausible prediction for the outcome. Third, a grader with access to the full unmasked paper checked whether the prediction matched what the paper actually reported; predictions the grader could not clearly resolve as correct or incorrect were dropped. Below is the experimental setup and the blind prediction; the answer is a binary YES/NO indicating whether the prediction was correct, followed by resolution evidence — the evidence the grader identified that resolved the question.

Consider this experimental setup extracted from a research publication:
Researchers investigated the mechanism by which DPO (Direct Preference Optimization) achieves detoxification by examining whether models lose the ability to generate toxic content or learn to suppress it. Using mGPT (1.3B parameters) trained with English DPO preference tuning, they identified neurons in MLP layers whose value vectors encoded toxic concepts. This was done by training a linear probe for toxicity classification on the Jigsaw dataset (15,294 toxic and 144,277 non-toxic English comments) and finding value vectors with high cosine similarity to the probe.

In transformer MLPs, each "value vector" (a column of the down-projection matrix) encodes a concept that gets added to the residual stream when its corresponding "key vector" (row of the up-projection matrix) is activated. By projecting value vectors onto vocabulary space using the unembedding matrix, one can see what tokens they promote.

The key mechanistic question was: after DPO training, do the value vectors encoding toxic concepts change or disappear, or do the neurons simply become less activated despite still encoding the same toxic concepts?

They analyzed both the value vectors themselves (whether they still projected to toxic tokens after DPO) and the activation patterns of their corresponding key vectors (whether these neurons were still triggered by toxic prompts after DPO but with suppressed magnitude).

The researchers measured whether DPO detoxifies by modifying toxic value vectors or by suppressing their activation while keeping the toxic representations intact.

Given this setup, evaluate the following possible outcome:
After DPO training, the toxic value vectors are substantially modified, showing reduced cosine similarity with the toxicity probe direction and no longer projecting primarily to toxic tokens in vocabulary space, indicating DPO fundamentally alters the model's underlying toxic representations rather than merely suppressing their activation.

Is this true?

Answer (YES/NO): NO